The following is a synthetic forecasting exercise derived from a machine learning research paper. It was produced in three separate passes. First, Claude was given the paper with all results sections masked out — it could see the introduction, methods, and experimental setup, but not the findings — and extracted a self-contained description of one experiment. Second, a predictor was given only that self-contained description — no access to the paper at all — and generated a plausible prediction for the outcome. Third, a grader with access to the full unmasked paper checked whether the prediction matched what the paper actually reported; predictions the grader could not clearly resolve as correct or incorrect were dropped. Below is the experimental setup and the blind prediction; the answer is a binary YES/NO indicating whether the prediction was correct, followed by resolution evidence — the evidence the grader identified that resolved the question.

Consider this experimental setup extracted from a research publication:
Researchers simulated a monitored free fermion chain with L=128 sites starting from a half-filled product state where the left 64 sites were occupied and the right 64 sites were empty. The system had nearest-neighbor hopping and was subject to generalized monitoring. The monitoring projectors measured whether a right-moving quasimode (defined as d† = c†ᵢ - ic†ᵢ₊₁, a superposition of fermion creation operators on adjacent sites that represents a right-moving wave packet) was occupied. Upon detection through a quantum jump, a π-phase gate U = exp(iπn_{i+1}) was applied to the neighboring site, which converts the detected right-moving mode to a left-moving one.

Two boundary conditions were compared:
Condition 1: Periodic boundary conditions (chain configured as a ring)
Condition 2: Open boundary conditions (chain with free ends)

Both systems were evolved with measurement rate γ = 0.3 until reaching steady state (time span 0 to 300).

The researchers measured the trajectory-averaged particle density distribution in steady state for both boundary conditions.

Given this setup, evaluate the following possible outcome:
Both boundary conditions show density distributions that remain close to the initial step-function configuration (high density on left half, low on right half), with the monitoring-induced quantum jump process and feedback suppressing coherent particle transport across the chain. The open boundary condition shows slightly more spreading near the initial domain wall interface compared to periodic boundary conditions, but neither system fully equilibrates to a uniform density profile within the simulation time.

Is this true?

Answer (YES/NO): NO